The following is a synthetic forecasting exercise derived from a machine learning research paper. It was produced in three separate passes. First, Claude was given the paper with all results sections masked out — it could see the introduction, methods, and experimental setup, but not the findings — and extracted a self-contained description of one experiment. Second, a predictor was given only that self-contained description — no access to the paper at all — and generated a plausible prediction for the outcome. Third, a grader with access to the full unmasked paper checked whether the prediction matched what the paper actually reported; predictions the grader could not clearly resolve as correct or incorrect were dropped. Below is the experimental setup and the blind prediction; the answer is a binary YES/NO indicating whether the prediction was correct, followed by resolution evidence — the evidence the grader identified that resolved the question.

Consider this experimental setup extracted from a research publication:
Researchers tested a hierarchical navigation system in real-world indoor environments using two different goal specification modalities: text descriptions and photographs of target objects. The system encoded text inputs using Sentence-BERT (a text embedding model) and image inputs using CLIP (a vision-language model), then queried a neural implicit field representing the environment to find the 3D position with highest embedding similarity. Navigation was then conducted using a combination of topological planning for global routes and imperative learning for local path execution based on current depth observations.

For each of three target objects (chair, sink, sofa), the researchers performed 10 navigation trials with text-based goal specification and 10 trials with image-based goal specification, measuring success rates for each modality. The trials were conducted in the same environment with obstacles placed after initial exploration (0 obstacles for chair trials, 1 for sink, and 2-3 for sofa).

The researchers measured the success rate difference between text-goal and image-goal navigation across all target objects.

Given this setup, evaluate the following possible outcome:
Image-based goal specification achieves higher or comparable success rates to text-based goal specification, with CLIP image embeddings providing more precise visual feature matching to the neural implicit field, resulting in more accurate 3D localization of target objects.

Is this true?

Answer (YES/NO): NO